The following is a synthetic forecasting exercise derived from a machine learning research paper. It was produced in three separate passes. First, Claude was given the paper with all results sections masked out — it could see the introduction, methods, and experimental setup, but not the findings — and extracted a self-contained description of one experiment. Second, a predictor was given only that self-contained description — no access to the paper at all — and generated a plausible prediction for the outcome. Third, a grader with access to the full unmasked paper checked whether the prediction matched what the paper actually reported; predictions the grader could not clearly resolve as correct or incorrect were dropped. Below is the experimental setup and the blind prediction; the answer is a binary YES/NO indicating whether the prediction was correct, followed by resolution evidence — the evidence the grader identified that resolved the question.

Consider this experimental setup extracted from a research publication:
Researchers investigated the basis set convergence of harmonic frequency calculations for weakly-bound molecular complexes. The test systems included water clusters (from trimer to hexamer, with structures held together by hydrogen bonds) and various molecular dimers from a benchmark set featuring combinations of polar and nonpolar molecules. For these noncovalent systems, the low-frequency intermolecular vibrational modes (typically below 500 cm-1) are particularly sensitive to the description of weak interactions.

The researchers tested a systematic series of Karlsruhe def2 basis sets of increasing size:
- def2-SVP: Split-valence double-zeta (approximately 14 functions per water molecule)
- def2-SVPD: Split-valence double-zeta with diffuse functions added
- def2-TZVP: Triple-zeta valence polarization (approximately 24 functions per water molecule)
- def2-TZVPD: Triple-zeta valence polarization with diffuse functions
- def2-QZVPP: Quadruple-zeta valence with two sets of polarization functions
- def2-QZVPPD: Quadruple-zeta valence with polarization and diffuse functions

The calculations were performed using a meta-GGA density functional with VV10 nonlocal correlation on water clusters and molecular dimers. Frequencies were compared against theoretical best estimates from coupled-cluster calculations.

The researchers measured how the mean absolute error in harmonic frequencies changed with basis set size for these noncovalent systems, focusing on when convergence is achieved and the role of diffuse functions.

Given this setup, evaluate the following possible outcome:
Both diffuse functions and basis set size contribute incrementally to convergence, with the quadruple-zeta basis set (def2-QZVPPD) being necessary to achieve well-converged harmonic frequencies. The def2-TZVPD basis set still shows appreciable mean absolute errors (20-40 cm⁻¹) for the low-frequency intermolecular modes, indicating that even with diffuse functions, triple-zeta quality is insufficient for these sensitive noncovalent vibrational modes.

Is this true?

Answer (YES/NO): NO